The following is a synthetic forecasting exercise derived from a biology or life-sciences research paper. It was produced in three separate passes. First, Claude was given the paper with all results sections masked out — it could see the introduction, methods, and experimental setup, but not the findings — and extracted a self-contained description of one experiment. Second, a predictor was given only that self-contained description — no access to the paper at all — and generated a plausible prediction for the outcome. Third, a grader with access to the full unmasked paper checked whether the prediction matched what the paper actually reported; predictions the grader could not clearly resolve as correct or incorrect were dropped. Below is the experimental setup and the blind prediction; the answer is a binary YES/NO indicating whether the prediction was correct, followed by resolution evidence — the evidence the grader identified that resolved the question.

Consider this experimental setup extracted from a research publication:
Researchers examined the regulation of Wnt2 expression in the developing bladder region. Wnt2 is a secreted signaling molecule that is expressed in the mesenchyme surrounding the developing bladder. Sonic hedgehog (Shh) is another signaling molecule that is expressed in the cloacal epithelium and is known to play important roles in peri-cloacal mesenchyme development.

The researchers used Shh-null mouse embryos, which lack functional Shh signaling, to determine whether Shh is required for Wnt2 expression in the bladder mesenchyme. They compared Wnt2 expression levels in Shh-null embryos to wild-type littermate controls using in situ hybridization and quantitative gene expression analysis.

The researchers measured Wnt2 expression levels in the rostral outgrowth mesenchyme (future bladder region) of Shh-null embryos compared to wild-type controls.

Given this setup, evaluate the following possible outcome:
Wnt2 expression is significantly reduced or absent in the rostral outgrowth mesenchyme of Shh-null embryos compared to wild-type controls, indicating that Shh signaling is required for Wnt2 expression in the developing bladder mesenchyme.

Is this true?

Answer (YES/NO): YES